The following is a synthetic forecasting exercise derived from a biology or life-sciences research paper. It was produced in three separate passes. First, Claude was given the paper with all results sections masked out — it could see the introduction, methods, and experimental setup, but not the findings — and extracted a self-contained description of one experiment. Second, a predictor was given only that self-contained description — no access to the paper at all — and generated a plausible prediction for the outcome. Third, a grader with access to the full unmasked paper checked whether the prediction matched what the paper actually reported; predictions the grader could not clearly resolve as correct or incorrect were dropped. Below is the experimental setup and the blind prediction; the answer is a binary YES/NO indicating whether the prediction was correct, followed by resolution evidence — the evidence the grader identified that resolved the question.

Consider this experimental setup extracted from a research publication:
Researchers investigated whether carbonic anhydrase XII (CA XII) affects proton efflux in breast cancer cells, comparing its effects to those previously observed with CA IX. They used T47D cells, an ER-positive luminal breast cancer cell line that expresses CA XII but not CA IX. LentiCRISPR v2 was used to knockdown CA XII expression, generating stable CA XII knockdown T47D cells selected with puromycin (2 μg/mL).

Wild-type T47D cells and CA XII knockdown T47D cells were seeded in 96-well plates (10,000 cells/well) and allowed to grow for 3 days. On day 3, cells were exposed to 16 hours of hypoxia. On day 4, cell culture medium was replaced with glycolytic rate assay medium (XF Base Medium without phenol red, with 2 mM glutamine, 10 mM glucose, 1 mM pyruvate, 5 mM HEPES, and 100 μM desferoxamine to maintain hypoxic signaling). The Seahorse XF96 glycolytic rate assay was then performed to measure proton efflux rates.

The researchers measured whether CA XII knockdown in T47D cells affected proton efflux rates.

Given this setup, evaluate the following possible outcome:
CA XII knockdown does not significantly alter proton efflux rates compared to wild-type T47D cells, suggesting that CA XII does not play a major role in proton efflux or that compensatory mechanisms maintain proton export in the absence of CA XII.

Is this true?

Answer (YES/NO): YES